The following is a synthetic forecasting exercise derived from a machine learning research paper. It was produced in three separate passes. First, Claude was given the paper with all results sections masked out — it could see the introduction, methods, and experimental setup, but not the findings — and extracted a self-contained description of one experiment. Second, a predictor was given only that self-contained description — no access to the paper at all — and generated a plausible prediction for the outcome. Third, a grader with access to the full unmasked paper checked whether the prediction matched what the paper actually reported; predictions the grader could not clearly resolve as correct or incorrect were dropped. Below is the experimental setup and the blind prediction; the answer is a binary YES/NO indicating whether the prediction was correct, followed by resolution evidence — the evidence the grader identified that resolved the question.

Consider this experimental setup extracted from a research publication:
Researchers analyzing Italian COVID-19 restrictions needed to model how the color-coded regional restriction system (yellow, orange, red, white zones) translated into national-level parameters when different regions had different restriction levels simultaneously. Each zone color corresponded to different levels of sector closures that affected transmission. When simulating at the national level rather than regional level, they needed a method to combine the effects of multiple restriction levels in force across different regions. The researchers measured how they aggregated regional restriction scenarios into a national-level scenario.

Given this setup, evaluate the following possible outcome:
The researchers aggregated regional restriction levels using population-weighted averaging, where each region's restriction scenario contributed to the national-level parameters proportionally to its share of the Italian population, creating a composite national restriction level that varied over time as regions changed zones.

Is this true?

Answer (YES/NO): YES